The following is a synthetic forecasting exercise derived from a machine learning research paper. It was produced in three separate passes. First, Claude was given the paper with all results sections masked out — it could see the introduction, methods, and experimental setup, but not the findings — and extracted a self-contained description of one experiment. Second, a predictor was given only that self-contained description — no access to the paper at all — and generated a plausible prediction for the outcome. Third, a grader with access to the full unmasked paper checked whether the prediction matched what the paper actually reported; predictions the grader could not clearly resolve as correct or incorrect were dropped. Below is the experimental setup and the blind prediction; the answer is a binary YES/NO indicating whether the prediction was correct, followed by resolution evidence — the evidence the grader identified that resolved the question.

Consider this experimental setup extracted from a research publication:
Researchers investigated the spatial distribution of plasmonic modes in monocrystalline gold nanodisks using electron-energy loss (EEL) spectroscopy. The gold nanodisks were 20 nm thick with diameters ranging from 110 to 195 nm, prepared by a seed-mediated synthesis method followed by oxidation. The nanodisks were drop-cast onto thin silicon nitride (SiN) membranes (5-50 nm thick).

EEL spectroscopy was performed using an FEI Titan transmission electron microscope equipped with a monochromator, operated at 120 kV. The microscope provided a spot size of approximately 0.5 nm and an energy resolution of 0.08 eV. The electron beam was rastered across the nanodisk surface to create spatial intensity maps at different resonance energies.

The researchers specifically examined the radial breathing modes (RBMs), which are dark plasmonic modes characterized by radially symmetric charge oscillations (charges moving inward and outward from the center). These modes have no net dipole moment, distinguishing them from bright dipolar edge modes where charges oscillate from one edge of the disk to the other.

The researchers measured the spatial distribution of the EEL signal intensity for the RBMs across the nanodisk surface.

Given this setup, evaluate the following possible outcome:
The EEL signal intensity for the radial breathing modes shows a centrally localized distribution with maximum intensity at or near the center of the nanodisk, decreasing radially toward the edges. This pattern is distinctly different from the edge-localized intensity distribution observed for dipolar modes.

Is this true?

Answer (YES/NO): NO